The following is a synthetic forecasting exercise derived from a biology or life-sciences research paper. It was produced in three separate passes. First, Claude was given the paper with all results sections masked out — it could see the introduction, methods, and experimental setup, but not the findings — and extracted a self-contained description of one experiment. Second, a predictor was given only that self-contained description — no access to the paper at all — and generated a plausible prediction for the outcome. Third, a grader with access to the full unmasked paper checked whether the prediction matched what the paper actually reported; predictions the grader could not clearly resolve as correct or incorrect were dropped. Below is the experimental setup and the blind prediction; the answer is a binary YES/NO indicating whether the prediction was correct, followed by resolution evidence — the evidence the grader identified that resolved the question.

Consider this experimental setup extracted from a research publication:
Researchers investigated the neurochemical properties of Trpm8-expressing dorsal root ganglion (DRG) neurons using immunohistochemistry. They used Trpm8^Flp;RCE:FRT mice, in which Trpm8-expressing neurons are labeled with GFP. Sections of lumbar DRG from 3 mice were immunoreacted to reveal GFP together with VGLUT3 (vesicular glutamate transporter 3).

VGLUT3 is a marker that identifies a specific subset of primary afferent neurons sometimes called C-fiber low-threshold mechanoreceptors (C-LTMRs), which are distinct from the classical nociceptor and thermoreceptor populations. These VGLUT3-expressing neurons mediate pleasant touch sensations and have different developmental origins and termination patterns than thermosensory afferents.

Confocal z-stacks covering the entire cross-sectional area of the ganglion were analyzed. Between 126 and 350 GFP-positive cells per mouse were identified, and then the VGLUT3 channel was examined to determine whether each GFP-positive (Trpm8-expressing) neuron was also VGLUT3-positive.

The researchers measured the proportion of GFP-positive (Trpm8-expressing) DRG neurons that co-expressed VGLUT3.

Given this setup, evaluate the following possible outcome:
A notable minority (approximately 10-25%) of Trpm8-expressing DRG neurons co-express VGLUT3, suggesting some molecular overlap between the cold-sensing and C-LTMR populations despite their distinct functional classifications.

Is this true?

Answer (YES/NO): YES